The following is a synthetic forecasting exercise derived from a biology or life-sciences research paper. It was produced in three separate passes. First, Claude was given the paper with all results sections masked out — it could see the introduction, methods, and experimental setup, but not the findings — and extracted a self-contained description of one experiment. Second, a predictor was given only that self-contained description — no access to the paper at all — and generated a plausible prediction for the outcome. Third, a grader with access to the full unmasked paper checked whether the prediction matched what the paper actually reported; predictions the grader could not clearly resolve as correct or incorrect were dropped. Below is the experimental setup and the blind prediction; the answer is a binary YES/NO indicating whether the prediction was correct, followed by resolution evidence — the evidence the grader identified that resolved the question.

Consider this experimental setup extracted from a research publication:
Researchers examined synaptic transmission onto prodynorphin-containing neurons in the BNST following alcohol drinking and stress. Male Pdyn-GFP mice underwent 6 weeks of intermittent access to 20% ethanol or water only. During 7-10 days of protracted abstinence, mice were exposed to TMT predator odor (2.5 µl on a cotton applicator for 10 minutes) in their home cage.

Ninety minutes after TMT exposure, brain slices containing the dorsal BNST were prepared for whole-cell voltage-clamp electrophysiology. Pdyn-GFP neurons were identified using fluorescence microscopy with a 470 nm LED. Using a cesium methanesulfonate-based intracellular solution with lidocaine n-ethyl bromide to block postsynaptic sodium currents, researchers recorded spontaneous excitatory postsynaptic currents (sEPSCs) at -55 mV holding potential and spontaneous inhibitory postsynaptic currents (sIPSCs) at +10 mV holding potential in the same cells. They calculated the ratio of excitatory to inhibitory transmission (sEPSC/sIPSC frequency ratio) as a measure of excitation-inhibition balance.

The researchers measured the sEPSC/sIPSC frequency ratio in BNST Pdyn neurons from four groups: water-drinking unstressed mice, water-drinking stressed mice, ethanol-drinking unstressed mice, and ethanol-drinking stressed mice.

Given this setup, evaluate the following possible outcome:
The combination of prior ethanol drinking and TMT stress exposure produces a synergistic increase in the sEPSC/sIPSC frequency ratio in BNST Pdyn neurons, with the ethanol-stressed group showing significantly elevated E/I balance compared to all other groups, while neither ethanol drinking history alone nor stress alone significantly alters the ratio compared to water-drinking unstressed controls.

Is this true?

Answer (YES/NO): NO